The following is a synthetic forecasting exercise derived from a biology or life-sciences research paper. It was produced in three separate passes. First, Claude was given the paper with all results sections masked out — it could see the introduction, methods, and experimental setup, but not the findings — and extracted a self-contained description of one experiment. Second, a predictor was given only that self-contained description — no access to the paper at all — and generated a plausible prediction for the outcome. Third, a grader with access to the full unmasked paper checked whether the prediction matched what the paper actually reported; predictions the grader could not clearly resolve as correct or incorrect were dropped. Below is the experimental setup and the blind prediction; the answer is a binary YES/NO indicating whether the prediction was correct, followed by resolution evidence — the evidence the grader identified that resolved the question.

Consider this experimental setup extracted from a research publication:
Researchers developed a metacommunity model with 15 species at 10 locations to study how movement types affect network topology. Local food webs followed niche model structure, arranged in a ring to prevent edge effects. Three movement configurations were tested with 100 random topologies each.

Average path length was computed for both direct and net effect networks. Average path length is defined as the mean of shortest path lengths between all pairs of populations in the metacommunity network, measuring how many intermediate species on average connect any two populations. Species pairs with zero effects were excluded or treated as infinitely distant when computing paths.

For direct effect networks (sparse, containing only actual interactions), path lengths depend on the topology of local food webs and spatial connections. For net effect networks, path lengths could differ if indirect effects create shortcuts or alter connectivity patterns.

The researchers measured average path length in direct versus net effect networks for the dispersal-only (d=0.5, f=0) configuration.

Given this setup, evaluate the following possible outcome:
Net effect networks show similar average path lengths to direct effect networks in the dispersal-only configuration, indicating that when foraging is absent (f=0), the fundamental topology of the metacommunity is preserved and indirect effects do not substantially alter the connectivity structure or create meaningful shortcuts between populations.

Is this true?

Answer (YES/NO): NO